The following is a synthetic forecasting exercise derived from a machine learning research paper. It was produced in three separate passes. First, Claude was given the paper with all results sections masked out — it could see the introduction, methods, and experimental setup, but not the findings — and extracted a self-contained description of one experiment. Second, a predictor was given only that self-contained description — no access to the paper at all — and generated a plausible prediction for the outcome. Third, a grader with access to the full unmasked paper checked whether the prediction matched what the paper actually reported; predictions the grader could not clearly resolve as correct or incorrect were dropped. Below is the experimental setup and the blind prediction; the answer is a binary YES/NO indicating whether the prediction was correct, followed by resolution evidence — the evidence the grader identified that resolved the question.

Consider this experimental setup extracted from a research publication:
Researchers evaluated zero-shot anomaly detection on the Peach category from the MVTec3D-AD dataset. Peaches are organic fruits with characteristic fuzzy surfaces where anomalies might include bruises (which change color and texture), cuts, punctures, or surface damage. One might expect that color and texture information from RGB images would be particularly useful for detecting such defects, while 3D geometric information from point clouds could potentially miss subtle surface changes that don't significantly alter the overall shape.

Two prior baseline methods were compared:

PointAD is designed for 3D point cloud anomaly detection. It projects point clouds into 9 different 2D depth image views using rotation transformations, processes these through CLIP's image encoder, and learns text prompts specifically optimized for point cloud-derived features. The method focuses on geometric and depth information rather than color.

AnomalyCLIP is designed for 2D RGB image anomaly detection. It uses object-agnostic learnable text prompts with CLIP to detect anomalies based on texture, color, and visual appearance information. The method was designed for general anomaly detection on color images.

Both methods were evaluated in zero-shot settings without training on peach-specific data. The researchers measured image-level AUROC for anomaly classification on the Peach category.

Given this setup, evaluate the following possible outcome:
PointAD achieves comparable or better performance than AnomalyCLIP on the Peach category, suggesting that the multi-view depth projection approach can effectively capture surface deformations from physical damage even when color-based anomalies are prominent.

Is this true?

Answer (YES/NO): YES